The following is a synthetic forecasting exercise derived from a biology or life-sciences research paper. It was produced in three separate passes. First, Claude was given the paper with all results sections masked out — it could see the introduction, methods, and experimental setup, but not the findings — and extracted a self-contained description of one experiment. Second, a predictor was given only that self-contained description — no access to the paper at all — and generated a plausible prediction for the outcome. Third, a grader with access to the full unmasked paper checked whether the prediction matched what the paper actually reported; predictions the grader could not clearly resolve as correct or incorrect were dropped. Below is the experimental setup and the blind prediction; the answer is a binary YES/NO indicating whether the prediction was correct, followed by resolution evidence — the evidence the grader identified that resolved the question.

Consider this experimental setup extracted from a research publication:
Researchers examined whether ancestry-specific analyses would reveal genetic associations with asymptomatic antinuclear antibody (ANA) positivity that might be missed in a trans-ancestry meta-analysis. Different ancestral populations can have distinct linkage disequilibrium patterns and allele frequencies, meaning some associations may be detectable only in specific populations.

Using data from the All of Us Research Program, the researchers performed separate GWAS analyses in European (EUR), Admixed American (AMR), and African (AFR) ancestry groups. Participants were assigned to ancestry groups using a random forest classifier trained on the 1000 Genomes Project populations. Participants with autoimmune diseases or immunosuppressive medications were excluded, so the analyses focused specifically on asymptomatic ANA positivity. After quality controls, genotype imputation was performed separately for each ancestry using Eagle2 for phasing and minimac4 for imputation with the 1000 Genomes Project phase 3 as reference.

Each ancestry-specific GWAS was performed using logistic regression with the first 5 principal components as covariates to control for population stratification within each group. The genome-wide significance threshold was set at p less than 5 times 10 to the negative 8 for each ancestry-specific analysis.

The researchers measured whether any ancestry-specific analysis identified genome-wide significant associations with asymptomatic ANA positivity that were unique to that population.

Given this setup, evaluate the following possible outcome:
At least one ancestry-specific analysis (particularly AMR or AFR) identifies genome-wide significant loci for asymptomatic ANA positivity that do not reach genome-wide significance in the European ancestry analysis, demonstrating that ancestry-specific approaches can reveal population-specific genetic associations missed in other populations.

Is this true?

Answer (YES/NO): NO